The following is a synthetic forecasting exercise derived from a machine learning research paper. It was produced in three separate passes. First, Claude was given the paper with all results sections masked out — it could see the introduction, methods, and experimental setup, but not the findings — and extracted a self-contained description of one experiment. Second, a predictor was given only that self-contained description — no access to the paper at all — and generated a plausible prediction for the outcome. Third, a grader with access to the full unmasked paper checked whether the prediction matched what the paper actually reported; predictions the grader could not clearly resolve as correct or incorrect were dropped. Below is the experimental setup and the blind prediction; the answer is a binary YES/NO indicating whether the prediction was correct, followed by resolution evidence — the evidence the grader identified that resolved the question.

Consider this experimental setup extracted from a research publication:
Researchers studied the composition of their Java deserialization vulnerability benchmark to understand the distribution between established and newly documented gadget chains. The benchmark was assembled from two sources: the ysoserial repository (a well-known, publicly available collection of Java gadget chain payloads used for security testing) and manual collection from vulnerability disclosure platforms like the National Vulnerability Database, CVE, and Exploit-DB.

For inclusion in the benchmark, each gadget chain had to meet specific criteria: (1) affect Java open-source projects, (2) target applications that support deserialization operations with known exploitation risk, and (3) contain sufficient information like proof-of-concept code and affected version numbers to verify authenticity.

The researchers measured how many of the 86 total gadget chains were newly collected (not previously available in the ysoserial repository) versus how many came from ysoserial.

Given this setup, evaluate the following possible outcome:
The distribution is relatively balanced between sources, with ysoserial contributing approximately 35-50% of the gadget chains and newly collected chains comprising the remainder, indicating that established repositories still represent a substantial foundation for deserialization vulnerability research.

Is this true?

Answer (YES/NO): NO